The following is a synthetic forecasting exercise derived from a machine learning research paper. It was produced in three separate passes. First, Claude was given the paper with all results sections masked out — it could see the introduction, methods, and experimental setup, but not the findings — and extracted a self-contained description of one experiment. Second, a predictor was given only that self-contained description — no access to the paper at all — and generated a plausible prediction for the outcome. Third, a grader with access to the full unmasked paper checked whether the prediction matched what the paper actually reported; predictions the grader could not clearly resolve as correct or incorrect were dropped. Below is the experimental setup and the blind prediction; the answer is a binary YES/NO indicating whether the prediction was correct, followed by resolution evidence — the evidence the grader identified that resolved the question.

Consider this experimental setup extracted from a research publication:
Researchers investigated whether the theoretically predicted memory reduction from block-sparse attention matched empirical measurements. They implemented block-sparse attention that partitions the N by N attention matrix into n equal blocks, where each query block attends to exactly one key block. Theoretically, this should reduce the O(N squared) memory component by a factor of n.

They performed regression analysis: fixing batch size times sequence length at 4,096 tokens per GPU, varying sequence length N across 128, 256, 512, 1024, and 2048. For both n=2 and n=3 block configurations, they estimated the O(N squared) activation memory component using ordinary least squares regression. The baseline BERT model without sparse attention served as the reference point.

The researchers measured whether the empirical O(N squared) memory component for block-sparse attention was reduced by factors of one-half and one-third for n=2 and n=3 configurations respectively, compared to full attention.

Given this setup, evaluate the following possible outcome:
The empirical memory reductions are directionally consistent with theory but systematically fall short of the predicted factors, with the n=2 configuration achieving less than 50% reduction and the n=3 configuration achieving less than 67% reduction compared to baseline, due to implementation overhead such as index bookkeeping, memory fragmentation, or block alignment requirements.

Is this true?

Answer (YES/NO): NO